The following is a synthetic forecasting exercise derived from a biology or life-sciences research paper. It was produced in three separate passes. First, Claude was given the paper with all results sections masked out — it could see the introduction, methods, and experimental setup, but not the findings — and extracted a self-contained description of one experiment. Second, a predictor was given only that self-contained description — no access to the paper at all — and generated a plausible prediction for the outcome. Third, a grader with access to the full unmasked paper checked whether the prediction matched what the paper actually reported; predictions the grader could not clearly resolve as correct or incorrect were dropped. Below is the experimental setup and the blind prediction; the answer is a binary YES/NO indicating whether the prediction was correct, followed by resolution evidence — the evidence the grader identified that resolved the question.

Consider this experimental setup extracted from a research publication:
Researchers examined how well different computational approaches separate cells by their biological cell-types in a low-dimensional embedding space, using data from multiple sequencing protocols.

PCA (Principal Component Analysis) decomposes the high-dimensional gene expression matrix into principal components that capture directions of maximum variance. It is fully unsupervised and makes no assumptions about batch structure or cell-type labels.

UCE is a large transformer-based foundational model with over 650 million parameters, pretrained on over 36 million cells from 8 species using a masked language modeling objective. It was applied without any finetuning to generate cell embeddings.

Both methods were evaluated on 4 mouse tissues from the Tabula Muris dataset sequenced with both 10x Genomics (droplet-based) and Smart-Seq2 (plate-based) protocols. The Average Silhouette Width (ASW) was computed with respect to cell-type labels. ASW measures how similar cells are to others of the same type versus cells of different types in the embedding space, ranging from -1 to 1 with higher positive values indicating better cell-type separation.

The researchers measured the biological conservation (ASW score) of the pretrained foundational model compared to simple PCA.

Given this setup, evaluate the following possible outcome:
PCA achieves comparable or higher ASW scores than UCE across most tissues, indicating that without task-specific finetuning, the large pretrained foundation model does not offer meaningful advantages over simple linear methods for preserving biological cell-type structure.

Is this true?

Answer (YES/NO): NO